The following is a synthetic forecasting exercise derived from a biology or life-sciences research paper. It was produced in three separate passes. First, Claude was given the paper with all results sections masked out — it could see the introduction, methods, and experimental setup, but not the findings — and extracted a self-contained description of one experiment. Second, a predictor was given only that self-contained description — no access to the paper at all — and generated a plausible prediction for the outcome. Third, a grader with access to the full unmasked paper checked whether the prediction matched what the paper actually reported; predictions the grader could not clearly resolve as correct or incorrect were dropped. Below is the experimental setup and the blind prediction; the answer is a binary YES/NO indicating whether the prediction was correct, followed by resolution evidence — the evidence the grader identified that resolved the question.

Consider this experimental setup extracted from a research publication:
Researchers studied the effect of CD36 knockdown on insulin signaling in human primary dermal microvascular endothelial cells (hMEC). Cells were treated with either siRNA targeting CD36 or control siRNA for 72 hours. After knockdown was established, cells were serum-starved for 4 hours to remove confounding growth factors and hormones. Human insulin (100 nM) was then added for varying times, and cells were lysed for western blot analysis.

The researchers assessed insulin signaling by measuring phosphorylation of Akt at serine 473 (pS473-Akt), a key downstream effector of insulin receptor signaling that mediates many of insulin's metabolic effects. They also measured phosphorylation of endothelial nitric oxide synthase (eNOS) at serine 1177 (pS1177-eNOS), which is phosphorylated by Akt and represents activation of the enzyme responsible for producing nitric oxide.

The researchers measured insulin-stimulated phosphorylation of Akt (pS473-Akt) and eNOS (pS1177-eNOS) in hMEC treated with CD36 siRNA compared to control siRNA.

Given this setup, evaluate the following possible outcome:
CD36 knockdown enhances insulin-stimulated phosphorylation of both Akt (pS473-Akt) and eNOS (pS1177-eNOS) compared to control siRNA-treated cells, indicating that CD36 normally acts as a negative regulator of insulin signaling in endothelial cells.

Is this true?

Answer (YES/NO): NO